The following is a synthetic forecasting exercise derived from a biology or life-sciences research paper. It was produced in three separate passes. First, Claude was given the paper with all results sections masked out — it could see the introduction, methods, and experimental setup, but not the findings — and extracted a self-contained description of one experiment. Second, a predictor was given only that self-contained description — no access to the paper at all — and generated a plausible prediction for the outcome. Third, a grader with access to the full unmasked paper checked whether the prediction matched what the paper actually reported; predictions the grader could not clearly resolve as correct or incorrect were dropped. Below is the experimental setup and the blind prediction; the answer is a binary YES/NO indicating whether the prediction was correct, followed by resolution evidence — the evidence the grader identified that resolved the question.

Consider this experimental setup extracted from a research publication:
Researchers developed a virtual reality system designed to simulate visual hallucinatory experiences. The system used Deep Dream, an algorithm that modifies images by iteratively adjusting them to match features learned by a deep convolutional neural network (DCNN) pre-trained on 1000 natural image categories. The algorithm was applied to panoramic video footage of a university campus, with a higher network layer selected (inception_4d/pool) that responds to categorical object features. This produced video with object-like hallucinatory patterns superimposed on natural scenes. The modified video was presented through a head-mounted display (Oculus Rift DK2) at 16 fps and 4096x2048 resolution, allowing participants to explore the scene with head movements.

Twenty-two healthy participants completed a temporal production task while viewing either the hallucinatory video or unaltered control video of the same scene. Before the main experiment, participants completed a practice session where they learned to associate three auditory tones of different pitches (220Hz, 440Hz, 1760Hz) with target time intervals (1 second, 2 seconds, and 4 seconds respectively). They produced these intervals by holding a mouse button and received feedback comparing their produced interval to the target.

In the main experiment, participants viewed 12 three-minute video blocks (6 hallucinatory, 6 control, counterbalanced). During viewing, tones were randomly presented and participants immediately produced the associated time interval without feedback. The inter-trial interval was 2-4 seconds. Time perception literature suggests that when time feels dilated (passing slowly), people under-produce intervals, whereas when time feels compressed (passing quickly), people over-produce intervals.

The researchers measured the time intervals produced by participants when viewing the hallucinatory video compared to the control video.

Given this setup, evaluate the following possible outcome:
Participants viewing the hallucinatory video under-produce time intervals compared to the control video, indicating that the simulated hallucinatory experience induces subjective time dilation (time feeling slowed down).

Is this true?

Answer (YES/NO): NO